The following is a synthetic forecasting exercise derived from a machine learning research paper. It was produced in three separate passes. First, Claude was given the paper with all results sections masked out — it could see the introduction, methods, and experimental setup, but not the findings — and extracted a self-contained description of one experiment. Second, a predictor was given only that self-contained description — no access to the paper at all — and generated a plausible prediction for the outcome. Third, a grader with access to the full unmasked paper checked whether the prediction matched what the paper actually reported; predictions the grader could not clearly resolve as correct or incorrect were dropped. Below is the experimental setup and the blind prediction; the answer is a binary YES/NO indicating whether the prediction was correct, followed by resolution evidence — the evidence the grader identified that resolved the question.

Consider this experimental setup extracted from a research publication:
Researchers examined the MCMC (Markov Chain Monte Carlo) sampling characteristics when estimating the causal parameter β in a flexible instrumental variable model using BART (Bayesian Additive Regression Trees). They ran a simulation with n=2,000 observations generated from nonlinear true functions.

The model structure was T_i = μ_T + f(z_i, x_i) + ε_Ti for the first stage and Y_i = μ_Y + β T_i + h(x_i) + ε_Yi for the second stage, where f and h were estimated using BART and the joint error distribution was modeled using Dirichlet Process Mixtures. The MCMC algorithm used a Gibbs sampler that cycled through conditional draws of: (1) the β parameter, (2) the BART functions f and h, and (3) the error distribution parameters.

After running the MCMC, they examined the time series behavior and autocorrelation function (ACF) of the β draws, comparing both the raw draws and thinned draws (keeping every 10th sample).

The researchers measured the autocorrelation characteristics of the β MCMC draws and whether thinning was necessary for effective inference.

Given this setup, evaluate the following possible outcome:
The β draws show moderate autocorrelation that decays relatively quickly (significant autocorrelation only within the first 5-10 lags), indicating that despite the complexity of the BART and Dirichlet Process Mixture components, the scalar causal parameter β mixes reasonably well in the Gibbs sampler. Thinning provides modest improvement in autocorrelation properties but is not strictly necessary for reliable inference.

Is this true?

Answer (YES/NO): NO